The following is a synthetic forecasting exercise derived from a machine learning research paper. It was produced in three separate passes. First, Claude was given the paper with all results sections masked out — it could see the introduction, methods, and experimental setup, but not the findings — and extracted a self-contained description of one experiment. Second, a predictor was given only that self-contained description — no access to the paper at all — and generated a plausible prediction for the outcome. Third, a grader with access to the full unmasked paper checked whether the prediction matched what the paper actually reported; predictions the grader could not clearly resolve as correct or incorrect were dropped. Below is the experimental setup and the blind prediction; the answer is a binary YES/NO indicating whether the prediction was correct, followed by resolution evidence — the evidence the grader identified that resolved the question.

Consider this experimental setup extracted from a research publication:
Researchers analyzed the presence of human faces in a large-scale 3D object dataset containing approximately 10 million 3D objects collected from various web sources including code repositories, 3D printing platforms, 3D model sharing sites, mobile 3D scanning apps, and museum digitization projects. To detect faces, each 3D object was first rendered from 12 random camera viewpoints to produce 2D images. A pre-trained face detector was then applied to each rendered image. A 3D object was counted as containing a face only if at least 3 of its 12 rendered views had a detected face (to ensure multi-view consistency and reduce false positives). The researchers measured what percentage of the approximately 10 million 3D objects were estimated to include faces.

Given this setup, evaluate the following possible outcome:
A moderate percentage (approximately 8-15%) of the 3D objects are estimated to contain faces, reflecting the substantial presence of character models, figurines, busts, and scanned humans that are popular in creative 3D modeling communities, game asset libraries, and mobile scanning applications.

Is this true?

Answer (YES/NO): NO